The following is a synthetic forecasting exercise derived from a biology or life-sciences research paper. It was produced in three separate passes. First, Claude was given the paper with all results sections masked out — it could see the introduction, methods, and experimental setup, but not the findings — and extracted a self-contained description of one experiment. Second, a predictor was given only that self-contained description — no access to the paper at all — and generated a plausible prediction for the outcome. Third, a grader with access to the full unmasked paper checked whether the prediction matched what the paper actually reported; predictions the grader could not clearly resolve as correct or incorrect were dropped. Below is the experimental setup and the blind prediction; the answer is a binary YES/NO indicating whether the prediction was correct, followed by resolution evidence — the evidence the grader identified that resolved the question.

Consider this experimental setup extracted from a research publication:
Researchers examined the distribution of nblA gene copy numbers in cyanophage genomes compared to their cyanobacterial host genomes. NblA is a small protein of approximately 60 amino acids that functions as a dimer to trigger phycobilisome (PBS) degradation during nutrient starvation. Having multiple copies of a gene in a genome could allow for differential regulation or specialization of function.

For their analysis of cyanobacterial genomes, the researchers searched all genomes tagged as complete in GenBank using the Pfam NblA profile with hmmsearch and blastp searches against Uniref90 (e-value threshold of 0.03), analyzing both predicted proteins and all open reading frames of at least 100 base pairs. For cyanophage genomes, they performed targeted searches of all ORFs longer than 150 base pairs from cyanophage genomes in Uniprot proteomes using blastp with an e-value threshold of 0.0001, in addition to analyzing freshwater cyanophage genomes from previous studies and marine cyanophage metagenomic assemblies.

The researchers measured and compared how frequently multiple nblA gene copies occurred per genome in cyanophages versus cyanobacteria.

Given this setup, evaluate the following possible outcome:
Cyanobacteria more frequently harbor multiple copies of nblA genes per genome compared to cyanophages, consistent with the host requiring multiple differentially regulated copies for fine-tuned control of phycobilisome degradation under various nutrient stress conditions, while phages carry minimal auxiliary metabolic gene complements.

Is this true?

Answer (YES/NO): YES